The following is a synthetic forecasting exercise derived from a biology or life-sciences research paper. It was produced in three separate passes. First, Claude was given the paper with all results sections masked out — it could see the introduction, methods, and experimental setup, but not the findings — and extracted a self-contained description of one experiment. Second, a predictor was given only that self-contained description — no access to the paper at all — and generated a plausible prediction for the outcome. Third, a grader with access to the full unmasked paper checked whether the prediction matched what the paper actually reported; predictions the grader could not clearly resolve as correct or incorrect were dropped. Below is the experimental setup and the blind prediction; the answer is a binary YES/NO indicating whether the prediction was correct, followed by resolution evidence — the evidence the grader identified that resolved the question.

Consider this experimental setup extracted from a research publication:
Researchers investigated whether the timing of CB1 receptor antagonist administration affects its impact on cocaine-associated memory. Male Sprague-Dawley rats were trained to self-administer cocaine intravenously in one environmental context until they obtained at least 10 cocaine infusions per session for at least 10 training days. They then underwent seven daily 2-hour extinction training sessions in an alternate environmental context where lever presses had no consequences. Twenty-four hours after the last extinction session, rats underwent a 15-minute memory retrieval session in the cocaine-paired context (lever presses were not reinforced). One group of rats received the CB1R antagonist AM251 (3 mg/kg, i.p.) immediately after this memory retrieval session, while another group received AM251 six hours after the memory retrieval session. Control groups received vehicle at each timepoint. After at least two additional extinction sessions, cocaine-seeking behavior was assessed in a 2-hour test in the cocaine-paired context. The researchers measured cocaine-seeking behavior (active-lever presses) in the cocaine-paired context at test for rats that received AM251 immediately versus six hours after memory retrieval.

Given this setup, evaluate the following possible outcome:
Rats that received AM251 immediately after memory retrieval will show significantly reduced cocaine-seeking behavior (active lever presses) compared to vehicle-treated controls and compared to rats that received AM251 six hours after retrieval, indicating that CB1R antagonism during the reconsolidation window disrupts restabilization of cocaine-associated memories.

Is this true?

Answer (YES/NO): YES